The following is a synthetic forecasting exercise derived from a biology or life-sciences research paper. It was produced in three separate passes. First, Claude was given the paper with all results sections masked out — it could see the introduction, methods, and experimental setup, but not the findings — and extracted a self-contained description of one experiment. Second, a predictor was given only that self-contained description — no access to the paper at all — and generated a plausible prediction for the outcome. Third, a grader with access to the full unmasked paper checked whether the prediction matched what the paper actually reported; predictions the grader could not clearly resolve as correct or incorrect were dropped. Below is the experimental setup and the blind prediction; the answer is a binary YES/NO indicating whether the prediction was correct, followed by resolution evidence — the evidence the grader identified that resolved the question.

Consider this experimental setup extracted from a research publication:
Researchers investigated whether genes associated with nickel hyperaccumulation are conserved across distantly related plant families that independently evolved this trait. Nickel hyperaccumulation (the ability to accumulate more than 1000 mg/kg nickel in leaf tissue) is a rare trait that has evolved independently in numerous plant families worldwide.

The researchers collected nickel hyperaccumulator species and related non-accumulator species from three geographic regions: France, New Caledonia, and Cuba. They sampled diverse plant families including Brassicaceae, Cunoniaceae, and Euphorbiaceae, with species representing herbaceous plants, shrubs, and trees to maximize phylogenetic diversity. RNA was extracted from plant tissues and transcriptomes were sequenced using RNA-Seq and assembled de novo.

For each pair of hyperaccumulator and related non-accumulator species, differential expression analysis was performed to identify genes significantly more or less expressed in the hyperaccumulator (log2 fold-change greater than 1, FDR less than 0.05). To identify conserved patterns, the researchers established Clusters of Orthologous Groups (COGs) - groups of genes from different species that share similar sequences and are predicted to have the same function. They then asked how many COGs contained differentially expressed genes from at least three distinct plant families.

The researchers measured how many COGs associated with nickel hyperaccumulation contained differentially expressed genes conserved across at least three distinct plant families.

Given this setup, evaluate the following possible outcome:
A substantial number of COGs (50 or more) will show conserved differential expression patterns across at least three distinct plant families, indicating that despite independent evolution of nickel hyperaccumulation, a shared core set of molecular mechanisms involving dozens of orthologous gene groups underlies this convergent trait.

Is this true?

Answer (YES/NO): YES